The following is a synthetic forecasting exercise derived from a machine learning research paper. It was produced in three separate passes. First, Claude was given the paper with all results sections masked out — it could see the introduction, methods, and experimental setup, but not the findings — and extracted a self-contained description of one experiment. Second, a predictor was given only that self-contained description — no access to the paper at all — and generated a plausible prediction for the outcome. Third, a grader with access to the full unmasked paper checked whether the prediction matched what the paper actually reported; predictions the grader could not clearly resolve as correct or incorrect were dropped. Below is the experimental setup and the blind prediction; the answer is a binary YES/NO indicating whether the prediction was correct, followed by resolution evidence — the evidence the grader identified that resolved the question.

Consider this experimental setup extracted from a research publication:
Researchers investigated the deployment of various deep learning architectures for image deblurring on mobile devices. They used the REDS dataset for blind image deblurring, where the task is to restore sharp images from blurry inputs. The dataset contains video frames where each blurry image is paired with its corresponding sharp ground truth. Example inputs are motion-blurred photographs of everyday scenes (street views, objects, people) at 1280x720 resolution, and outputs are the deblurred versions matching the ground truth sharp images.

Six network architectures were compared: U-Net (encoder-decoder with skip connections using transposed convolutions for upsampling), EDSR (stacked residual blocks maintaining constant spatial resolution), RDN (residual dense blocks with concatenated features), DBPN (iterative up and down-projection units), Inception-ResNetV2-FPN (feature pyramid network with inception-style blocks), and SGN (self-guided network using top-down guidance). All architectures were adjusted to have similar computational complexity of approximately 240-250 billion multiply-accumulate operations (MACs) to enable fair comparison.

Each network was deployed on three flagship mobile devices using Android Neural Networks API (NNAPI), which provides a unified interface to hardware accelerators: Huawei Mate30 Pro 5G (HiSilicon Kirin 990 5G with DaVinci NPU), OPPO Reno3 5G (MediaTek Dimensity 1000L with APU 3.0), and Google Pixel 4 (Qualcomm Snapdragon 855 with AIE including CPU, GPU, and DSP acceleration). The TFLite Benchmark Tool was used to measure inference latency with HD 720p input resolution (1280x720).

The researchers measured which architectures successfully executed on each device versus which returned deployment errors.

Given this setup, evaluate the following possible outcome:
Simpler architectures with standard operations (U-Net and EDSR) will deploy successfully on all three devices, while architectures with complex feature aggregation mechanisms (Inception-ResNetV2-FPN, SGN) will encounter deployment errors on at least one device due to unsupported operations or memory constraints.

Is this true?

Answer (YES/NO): NO